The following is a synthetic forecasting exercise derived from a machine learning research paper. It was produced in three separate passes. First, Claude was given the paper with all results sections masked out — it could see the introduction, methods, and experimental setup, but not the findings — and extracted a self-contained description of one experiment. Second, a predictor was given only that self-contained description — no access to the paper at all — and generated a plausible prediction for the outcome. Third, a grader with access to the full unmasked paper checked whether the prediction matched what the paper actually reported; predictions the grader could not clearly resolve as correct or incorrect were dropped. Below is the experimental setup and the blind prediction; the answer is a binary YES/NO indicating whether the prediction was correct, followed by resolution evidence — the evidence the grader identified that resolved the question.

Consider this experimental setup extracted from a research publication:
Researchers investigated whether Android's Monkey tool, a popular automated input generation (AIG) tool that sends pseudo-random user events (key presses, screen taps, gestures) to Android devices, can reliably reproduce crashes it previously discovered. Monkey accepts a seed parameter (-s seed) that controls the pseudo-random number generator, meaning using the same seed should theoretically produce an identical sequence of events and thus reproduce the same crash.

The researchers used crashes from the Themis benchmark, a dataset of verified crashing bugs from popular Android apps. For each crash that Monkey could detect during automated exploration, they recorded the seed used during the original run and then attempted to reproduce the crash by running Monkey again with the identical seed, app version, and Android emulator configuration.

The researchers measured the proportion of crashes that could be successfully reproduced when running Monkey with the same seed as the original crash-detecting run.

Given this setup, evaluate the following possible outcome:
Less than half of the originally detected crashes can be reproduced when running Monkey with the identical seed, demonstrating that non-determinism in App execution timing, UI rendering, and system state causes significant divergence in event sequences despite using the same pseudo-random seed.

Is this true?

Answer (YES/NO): YES